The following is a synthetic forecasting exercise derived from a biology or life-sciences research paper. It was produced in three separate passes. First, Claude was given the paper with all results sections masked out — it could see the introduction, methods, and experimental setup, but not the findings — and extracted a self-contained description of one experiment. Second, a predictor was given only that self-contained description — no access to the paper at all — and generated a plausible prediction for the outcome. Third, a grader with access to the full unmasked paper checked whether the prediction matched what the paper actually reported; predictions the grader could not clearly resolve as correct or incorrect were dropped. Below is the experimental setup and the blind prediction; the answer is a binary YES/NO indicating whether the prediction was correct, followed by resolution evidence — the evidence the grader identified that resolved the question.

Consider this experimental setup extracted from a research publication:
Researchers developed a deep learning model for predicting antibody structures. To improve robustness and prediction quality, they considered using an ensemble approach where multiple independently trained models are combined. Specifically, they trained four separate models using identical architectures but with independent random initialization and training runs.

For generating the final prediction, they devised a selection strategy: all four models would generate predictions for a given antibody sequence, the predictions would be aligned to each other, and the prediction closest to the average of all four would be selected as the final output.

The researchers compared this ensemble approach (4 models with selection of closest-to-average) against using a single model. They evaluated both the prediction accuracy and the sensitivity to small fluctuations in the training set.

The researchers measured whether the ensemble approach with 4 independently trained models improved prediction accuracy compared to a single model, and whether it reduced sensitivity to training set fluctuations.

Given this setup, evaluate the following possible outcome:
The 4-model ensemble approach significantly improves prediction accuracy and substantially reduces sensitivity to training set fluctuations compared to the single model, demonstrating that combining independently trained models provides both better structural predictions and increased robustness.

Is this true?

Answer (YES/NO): NO